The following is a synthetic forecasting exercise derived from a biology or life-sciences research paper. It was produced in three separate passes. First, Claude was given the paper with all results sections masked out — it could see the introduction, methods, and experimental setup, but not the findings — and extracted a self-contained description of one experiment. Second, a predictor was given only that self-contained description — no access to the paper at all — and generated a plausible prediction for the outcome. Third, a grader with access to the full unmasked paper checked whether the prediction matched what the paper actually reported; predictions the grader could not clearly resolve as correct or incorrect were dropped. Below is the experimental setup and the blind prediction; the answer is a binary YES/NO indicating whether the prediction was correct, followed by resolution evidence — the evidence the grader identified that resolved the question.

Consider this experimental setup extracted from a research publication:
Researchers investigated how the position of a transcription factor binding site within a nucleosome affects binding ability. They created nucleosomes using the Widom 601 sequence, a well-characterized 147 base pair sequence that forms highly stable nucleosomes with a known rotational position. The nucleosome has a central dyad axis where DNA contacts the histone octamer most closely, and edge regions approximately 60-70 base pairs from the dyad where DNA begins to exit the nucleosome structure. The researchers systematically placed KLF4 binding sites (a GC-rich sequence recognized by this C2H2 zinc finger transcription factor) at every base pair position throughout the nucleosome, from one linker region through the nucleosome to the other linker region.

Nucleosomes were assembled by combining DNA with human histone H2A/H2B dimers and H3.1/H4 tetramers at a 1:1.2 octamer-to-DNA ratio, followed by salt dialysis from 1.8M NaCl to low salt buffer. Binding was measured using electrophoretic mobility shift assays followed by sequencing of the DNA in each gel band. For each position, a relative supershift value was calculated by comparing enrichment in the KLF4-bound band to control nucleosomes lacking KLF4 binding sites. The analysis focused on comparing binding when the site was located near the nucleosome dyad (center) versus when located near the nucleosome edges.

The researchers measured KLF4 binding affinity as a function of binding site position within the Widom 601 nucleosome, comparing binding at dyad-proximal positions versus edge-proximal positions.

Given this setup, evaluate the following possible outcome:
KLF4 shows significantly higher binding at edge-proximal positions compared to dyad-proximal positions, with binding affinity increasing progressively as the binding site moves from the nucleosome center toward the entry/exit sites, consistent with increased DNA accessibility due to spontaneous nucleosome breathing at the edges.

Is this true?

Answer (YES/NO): YES